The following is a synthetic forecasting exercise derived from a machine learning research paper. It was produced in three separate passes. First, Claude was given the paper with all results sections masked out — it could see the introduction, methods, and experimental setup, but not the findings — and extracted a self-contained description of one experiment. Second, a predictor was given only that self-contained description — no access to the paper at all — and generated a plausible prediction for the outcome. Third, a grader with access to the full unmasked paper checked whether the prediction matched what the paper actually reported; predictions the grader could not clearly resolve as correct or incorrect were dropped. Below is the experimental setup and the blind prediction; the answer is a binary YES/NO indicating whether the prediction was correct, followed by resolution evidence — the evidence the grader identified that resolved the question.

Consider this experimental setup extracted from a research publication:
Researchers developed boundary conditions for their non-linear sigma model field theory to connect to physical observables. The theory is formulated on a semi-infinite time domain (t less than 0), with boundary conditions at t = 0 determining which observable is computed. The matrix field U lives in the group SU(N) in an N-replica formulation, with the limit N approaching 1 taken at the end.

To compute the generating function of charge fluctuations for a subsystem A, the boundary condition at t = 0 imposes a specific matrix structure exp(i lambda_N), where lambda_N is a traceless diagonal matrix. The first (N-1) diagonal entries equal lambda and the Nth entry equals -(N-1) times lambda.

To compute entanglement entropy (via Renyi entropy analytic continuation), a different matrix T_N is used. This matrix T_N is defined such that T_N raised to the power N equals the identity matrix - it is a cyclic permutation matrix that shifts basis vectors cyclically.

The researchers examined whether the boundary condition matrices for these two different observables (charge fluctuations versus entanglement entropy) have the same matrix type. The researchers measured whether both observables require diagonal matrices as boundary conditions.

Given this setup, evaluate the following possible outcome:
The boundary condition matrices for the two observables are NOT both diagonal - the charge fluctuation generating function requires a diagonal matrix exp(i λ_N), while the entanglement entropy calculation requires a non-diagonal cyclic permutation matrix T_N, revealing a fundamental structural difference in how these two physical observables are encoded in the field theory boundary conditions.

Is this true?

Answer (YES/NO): YES